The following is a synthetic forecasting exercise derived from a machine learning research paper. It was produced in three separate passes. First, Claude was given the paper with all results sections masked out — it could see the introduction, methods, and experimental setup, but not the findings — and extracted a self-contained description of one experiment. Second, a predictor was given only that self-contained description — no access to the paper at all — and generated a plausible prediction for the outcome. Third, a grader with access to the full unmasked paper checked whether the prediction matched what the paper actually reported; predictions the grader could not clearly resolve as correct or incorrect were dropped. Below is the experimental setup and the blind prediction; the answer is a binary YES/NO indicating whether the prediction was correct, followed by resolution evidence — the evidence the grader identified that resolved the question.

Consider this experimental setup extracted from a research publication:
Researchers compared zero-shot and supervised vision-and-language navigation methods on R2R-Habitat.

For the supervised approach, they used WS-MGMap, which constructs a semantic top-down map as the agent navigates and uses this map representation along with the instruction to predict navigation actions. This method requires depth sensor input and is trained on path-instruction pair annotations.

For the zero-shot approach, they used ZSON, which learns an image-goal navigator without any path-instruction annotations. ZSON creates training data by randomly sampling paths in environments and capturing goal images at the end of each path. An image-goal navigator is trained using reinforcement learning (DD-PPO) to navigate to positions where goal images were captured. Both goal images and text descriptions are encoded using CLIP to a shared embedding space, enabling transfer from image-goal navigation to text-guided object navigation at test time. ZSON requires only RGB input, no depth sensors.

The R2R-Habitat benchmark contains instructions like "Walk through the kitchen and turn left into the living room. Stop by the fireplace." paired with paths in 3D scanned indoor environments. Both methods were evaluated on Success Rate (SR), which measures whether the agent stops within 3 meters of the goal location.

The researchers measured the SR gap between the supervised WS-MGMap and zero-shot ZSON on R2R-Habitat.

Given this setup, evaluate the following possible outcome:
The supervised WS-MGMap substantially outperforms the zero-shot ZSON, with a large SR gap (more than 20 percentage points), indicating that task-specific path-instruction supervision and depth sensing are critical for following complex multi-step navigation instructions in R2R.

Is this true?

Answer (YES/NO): NO